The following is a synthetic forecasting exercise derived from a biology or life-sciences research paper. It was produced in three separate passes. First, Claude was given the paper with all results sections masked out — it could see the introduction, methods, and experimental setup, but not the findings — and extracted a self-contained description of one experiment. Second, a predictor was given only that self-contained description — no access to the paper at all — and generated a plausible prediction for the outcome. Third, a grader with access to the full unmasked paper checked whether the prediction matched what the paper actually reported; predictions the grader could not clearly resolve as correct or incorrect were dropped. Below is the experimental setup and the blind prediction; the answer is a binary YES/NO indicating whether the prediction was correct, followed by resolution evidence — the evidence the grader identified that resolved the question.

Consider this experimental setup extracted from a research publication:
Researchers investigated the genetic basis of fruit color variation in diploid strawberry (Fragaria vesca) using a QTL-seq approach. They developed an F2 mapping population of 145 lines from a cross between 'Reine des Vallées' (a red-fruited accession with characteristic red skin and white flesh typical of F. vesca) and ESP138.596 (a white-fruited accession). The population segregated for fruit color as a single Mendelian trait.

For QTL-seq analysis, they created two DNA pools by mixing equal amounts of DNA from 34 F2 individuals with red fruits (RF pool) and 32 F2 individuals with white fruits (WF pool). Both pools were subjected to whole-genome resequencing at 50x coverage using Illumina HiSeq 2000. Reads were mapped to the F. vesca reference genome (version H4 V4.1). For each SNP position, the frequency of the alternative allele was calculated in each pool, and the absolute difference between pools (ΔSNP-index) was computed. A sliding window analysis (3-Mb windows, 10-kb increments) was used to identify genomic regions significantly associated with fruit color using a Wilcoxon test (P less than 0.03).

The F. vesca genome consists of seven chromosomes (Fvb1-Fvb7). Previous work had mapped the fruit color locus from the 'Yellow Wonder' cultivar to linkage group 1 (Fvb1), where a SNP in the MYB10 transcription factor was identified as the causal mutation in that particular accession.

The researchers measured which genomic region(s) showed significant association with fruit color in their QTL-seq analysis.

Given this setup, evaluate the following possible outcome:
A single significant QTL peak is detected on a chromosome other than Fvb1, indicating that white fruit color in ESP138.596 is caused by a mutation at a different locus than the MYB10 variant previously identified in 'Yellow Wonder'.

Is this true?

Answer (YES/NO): NO